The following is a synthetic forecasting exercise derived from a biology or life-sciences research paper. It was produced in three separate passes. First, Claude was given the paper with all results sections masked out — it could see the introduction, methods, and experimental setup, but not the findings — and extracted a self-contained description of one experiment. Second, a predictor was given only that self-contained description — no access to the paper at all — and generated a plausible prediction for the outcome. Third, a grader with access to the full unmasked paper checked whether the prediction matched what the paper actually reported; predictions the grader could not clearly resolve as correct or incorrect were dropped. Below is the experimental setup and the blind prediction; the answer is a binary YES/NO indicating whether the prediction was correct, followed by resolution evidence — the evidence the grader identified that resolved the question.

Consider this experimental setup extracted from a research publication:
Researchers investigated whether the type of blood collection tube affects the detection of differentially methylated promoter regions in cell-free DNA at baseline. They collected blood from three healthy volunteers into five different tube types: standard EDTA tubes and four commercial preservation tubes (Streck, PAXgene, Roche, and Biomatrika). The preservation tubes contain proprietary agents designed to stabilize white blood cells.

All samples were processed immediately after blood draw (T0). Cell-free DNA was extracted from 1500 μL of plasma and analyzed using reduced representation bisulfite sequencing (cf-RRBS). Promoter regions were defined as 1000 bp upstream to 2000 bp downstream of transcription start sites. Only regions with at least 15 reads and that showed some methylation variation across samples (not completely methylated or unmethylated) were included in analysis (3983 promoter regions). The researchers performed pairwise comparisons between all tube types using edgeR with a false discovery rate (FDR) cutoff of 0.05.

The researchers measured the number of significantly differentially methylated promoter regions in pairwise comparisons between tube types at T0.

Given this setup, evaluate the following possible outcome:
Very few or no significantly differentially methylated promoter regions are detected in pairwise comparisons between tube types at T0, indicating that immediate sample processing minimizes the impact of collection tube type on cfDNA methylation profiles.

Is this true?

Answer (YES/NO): YES